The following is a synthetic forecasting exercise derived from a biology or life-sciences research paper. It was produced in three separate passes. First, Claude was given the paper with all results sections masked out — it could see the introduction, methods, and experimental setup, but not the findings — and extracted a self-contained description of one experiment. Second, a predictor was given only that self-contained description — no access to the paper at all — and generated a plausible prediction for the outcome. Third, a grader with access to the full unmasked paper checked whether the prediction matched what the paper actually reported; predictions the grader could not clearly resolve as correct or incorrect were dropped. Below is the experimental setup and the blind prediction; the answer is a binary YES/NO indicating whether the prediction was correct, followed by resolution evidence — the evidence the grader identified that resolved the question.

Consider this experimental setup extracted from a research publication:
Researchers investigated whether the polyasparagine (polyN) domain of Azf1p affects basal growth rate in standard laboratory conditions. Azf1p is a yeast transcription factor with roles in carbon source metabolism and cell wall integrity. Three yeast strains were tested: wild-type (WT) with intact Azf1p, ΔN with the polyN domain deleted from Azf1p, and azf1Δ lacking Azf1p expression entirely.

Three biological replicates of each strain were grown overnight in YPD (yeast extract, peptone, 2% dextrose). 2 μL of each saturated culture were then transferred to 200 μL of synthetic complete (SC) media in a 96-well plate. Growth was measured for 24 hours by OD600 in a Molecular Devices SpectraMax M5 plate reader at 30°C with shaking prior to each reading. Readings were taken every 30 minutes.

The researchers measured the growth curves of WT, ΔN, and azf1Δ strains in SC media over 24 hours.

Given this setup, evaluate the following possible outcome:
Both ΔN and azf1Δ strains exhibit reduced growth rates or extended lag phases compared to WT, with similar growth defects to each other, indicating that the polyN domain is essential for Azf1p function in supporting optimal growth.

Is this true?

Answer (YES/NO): NO